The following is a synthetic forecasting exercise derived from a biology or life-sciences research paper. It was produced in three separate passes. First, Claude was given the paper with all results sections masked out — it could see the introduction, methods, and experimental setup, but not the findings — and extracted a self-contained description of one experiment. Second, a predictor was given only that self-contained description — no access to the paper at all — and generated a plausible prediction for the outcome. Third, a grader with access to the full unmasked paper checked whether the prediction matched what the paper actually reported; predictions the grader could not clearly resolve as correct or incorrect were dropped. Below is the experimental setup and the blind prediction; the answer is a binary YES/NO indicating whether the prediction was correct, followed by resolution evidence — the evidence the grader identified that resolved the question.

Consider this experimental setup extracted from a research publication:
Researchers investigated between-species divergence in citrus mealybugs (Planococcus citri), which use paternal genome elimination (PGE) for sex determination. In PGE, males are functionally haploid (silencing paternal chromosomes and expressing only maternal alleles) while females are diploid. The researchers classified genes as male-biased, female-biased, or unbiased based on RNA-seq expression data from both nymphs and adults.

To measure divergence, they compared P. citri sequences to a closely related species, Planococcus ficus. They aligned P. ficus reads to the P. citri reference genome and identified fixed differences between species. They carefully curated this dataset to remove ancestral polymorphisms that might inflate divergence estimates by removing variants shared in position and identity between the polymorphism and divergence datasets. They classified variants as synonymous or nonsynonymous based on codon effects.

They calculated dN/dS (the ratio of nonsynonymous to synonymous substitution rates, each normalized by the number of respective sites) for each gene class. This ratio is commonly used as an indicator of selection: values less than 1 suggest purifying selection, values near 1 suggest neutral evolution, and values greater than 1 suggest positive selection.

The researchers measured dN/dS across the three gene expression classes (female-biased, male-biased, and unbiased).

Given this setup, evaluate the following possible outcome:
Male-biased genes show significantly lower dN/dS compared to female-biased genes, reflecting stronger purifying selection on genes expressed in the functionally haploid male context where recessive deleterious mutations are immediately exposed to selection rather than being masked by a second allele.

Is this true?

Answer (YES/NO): YES